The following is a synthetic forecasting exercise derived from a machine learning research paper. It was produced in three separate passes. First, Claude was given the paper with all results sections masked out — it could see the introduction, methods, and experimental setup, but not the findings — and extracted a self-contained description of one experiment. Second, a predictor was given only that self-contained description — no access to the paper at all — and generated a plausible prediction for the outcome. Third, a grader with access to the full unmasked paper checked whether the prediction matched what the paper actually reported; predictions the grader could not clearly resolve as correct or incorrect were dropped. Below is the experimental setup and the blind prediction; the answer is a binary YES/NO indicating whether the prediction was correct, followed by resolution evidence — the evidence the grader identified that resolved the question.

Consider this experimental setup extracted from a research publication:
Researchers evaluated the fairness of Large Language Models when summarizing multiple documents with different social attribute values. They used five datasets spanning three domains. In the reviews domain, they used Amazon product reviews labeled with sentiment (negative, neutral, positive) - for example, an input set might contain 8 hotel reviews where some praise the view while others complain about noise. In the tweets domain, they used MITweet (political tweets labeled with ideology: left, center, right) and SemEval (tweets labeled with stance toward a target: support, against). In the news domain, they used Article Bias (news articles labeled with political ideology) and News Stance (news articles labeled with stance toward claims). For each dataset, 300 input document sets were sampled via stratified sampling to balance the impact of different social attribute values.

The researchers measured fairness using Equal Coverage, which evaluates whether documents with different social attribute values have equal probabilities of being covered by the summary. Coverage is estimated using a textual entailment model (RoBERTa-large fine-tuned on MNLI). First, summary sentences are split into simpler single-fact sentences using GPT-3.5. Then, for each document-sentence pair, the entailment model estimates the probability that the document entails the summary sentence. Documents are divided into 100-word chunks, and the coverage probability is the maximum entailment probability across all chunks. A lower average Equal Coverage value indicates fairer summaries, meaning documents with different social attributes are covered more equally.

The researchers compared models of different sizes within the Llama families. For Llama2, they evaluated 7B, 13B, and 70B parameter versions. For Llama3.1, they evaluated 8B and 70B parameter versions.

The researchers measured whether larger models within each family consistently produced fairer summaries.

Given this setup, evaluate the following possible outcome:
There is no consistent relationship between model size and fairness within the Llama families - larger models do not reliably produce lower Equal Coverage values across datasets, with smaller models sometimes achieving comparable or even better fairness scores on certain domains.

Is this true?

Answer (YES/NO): NO